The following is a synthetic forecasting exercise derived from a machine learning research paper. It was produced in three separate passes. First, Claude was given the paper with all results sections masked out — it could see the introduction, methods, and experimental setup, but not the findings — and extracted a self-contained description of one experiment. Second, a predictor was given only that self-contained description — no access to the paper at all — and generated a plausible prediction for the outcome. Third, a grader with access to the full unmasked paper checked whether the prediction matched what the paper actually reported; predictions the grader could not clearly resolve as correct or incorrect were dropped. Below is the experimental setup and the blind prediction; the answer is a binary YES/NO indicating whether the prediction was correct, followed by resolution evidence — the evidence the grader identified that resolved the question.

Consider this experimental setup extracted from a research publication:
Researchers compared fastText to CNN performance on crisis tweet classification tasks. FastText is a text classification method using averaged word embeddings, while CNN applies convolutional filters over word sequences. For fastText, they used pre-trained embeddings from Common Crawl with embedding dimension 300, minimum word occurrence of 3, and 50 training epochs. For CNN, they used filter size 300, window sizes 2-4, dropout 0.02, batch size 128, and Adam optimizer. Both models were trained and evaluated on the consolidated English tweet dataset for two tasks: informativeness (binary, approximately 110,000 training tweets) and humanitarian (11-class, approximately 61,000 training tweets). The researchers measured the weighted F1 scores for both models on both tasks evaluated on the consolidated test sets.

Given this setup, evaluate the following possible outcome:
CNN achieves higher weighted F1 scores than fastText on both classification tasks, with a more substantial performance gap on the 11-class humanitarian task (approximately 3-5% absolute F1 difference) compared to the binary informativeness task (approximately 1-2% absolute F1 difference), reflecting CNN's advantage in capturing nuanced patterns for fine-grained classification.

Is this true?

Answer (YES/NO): NO